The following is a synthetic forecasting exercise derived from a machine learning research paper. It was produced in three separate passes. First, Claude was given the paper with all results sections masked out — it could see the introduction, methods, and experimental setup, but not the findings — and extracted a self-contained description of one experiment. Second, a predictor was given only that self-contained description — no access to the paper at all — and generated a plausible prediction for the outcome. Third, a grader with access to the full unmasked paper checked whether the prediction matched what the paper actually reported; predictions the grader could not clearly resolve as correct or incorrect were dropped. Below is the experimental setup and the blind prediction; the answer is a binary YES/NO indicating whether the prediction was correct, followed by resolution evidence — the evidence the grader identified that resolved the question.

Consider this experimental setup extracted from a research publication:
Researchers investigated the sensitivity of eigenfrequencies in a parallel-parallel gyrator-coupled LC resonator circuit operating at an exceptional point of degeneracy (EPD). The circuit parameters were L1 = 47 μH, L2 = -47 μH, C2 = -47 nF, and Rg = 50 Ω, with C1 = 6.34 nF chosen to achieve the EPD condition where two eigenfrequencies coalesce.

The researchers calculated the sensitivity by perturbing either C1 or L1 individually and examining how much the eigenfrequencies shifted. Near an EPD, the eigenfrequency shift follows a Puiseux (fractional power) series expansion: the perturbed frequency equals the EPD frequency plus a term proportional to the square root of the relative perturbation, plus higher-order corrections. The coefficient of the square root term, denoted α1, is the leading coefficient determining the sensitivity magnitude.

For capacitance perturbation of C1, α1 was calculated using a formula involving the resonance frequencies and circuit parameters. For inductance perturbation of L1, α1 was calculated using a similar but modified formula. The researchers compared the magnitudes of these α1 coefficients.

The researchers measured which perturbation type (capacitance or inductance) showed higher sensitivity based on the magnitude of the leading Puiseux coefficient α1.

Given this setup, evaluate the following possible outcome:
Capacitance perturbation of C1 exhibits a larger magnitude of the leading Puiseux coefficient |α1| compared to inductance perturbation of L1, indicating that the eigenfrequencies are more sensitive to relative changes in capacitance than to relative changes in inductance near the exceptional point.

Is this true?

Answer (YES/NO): NO